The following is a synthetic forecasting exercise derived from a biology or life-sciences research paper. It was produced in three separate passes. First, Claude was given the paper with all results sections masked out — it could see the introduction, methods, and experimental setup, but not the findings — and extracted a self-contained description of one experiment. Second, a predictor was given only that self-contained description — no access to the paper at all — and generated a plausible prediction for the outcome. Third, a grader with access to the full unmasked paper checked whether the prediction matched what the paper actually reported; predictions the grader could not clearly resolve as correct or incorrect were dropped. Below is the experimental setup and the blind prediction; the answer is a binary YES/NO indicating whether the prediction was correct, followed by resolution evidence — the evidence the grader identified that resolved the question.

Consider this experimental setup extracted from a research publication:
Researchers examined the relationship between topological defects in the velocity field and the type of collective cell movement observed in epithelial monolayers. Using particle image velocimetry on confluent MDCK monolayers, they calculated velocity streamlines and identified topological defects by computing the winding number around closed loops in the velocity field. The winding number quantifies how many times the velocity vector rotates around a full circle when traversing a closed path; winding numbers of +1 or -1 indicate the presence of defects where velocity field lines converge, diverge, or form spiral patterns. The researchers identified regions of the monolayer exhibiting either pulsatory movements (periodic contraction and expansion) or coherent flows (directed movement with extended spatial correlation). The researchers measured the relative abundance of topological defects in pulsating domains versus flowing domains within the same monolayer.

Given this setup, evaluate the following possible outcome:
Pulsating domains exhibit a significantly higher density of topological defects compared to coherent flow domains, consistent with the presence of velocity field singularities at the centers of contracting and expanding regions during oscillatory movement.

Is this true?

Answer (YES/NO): YES